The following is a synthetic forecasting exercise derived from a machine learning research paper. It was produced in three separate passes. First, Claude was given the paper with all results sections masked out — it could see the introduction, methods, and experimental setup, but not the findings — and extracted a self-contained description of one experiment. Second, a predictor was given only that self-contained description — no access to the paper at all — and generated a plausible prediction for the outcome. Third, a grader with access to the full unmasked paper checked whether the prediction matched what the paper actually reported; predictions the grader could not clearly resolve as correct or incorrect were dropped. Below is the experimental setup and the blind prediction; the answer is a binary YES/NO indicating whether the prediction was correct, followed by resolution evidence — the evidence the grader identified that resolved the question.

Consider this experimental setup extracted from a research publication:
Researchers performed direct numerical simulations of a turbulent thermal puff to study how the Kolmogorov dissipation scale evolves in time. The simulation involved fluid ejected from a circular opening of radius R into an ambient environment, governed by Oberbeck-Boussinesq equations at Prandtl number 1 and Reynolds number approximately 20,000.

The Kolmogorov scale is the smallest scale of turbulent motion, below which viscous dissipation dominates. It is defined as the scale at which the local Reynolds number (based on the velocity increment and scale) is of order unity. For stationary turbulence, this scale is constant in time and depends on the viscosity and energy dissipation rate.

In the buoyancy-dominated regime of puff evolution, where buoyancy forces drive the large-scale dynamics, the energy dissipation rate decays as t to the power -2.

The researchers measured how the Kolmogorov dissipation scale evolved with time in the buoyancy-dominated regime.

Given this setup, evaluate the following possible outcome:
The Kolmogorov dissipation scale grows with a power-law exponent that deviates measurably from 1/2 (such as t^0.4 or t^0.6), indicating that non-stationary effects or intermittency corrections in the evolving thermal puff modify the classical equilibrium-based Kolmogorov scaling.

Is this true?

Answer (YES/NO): NO